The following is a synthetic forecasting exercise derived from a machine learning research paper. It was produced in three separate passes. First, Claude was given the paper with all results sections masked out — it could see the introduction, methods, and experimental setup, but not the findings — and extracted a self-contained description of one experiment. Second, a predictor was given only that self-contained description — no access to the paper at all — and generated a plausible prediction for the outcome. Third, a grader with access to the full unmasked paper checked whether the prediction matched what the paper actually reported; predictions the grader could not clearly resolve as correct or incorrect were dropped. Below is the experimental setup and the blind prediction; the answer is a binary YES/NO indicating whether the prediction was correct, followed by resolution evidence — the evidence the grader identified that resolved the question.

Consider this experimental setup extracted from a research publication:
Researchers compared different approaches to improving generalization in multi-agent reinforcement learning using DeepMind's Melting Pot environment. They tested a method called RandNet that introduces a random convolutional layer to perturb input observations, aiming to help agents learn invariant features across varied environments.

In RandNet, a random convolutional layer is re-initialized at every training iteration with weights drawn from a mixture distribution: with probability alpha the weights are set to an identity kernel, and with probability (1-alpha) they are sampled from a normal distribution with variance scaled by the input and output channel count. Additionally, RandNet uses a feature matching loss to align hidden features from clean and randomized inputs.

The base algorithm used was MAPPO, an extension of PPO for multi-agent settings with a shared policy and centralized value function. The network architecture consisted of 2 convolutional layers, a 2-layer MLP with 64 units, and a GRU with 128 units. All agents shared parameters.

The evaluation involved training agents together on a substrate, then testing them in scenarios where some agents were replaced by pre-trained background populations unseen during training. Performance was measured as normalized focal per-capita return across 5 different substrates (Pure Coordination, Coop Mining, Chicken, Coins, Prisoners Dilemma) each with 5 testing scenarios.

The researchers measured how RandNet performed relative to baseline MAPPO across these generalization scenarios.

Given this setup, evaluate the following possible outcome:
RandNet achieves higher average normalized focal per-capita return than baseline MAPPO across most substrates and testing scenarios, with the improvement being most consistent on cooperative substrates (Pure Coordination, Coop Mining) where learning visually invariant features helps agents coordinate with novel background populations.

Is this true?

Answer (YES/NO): NO